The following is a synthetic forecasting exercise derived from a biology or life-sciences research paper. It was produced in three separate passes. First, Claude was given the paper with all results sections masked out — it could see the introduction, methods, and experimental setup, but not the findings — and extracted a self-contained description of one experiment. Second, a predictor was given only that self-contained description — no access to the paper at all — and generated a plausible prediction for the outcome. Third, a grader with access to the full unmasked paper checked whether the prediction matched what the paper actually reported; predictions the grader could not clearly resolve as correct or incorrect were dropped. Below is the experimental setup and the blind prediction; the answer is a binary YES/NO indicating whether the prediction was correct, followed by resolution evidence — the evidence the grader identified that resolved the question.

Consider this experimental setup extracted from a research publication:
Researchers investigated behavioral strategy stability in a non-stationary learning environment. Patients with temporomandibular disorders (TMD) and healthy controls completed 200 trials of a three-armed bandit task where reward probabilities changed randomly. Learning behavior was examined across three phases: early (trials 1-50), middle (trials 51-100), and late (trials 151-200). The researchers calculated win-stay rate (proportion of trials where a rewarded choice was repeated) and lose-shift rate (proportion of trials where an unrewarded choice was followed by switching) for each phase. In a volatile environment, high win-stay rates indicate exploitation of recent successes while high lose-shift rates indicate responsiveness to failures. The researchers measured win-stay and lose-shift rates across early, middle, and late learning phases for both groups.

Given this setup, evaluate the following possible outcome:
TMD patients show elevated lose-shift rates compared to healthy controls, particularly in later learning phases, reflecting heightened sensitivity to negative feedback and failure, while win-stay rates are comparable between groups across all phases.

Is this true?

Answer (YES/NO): NO